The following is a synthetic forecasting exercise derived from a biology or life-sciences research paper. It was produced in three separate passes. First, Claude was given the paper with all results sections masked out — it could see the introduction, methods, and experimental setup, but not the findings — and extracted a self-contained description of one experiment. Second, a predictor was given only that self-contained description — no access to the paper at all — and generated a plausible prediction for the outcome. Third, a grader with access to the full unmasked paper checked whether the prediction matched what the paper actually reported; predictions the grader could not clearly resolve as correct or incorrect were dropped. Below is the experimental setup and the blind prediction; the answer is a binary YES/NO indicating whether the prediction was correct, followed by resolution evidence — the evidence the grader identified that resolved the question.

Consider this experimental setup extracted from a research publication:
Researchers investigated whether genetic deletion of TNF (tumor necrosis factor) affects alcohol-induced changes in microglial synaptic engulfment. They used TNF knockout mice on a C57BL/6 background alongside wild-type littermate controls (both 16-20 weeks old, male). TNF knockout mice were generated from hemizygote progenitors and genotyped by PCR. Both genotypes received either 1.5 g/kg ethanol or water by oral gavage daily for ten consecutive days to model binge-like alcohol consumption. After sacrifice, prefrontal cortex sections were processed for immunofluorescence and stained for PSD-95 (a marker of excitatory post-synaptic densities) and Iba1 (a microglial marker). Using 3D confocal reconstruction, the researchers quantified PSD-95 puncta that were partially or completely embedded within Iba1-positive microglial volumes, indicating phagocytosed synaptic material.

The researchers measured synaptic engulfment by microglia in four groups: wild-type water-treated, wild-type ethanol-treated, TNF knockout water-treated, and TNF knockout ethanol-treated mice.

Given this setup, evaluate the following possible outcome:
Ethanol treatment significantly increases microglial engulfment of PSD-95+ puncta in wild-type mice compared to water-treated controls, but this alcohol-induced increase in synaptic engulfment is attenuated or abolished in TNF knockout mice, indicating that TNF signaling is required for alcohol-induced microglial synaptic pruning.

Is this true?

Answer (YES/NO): YES